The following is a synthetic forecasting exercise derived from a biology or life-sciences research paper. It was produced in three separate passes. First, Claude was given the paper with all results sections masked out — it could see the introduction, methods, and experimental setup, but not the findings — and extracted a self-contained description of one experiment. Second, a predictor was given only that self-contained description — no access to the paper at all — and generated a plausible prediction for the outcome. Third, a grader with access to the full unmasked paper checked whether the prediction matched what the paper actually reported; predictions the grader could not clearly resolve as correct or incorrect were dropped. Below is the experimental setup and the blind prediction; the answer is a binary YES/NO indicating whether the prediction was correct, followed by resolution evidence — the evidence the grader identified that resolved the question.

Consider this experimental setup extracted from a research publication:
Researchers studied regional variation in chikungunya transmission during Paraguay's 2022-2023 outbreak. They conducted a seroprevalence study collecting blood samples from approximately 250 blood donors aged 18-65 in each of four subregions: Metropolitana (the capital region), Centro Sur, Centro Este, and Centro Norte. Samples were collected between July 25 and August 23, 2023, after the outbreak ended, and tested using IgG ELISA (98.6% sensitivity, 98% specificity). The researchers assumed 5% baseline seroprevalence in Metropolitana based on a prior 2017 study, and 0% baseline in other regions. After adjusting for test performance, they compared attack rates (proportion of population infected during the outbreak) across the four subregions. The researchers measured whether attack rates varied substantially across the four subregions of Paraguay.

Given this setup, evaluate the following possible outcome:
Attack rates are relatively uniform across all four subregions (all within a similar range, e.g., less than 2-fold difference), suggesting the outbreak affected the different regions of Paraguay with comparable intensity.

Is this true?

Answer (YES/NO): NO